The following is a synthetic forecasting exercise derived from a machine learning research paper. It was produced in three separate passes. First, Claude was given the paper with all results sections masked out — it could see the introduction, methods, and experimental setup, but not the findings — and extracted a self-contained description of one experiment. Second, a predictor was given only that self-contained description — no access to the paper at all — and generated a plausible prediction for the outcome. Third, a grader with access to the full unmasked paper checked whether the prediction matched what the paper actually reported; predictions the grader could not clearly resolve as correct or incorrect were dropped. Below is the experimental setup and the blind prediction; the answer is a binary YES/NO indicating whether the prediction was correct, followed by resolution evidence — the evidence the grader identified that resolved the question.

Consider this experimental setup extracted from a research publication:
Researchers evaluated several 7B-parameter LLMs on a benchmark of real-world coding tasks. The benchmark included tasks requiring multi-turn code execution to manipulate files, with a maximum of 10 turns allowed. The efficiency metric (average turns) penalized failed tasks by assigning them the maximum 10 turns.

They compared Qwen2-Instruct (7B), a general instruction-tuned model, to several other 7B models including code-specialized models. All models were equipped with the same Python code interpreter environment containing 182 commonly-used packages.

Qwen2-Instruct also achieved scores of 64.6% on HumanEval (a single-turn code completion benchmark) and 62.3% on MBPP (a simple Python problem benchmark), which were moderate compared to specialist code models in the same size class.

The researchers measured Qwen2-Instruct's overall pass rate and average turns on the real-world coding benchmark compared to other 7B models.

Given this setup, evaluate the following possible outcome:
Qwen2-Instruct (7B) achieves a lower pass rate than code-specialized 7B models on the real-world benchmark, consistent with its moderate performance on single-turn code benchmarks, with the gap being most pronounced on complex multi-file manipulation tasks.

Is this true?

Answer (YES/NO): NO